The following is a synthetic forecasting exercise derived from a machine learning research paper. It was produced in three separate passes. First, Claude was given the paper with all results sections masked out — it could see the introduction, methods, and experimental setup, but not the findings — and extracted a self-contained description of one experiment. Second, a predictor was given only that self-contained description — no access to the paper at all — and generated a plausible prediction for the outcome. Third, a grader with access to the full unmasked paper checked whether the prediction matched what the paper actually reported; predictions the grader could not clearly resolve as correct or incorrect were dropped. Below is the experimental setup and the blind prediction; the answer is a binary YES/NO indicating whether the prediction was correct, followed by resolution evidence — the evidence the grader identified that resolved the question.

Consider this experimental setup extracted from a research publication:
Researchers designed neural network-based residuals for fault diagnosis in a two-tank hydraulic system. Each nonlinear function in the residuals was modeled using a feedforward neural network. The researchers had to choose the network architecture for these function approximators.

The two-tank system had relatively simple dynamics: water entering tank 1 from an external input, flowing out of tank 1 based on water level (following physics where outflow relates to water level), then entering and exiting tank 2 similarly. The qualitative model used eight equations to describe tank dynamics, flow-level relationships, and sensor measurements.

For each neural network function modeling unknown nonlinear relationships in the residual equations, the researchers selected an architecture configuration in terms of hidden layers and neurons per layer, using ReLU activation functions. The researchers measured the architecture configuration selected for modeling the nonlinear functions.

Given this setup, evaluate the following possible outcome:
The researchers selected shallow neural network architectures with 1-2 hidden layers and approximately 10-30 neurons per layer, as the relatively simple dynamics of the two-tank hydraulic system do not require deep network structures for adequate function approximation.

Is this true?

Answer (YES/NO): NO